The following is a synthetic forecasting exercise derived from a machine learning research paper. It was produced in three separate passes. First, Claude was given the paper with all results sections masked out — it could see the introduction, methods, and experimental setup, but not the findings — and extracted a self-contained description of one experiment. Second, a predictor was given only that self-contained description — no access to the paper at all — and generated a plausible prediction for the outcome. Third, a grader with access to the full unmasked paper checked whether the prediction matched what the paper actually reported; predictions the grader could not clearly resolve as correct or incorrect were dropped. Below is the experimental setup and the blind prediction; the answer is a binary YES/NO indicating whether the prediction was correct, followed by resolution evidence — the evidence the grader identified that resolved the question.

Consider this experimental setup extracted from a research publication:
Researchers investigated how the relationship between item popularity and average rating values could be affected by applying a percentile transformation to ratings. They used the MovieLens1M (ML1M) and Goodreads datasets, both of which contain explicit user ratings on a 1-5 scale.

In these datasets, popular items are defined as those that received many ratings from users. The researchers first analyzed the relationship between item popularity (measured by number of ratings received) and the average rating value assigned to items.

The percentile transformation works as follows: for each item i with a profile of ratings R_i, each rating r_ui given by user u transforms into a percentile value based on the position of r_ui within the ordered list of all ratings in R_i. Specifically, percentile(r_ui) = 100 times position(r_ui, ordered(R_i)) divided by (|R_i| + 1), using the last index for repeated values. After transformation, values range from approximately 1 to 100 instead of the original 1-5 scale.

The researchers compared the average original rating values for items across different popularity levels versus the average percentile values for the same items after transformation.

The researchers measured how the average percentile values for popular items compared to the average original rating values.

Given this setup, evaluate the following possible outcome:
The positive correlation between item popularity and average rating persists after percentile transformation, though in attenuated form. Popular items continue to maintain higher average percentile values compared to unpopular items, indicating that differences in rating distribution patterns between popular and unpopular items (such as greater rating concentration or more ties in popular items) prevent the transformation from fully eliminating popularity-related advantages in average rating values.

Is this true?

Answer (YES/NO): YES